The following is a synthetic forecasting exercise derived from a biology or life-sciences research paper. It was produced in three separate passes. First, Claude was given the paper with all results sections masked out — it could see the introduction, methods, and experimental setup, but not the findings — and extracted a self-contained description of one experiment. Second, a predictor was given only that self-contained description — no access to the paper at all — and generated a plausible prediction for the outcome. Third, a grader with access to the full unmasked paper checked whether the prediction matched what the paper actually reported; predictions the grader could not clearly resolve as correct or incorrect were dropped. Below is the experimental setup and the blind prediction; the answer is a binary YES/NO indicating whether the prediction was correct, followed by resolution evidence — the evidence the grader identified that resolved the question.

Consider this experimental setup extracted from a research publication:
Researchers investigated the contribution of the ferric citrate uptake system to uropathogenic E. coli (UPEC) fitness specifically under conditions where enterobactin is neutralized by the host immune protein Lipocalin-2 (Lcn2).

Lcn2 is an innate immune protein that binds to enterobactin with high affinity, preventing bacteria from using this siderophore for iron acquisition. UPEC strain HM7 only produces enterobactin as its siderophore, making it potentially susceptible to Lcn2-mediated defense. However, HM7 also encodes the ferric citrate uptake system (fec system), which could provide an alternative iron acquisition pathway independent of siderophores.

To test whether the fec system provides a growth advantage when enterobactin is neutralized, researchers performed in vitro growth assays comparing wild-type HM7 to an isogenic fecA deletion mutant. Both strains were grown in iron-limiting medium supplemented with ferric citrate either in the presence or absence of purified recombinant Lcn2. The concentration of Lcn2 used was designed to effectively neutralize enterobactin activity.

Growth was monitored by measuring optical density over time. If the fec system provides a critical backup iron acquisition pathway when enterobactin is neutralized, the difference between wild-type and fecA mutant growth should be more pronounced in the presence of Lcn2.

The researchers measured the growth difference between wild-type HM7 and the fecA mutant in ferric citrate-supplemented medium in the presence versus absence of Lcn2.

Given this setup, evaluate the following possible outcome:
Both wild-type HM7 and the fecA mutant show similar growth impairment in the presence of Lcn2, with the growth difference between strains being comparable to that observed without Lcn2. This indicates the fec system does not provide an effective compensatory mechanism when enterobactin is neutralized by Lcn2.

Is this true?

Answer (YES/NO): NO